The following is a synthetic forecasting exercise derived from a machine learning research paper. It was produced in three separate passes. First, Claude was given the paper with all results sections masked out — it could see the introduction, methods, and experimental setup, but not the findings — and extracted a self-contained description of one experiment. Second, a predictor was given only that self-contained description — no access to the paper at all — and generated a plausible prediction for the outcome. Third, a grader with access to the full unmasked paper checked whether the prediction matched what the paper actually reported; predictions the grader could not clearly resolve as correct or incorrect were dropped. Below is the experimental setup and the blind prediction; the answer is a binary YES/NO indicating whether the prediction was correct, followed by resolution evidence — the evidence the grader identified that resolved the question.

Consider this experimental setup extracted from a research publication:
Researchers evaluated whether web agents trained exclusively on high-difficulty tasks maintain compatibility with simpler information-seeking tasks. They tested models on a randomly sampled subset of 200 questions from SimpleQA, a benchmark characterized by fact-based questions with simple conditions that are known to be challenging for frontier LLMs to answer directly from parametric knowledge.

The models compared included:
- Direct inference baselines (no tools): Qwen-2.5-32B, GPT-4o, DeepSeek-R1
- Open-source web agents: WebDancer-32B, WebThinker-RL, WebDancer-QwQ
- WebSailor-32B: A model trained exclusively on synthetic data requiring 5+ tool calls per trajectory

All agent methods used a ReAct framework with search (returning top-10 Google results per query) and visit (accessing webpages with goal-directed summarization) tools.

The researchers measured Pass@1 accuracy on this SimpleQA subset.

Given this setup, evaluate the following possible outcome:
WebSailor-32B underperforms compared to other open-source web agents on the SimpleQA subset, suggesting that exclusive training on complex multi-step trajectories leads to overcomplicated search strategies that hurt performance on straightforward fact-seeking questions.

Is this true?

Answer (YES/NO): NO